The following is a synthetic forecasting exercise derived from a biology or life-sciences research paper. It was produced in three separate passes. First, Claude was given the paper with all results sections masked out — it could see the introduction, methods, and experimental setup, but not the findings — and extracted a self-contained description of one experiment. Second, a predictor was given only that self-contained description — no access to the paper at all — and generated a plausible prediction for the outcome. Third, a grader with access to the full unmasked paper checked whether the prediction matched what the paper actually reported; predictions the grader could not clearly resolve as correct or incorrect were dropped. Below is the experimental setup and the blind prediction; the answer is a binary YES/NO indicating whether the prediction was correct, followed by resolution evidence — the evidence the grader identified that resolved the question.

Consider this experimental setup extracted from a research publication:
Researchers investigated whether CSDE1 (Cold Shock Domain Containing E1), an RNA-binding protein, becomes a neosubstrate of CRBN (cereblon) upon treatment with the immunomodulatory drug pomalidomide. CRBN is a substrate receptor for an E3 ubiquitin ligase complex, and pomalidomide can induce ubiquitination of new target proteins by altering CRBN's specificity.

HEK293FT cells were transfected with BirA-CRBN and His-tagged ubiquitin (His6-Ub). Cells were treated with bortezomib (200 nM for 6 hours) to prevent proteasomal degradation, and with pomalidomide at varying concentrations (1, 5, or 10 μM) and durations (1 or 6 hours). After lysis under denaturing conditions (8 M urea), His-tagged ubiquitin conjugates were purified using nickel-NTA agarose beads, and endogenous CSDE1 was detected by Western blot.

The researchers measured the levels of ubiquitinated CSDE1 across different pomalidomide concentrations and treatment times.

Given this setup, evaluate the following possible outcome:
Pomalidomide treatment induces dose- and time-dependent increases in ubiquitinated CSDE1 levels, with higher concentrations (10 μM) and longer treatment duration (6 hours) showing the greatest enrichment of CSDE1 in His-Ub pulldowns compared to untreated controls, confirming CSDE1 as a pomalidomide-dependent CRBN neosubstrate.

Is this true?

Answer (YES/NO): YES